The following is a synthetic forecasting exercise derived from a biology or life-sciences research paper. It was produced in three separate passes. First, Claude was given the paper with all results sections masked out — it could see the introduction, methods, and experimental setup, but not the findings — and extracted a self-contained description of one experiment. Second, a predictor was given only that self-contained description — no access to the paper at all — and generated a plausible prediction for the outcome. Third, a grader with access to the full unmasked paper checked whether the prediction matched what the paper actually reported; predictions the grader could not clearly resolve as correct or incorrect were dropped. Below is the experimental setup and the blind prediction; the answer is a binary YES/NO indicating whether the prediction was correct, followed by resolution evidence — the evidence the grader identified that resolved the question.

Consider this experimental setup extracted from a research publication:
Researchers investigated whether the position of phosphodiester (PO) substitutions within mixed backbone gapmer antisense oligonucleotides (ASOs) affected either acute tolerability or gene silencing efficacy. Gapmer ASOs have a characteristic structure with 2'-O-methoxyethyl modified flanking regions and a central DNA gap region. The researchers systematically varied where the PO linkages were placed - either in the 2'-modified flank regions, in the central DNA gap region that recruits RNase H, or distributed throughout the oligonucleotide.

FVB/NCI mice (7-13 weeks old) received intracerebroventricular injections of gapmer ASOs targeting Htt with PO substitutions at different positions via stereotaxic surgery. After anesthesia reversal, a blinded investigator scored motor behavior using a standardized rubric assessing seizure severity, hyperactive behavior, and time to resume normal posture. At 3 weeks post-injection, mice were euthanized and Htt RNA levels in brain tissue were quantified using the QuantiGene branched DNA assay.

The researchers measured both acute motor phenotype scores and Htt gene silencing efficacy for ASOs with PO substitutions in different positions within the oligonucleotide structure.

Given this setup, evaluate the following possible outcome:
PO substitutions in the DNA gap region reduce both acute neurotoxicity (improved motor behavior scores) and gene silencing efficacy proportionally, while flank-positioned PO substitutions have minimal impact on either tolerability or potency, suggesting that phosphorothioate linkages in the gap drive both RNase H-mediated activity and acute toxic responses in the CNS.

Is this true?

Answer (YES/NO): NO